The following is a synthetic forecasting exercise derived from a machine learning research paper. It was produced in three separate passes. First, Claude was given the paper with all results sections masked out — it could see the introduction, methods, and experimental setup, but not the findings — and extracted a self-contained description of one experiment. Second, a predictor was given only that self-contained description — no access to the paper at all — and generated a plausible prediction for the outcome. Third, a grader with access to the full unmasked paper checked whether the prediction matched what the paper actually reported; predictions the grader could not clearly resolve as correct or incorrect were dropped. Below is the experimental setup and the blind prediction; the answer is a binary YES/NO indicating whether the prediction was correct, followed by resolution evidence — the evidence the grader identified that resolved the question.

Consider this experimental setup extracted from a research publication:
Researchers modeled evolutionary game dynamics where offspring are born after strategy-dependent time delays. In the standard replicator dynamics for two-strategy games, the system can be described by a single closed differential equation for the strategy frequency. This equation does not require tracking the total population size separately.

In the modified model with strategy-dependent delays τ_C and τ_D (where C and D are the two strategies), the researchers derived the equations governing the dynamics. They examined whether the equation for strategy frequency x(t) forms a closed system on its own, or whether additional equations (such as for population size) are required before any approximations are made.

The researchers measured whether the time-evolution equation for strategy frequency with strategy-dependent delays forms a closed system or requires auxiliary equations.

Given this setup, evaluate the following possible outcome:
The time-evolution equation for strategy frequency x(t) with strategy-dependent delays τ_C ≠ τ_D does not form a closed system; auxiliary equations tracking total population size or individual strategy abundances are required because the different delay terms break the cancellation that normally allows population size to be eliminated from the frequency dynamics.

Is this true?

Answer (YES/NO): YES